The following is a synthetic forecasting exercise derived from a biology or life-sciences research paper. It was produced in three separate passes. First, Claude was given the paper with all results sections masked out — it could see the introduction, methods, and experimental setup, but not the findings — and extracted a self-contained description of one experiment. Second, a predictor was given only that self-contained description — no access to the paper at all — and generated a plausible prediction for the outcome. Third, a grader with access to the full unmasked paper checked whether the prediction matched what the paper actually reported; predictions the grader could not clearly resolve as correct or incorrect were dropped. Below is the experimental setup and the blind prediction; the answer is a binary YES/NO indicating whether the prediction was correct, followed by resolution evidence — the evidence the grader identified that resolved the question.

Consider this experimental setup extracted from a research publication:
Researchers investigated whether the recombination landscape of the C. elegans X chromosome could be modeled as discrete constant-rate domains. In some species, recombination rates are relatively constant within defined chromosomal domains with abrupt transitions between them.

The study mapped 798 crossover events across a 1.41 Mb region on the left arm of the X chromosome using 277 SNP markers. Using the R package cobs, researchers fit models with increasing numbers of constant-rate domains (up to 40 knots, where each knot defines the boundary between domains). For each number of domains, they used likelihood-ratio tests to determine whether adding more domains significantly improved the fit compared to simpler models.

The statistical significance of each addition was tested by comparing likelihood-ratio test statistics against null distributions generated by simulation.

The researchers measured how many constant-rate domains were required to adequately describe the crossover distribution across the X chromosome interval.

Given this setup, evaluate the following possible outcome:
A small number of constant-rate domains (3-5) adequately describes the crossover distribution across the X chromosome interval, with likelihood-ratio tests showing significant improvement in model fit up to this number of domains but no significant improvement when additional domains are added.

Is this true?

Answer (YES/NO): NO